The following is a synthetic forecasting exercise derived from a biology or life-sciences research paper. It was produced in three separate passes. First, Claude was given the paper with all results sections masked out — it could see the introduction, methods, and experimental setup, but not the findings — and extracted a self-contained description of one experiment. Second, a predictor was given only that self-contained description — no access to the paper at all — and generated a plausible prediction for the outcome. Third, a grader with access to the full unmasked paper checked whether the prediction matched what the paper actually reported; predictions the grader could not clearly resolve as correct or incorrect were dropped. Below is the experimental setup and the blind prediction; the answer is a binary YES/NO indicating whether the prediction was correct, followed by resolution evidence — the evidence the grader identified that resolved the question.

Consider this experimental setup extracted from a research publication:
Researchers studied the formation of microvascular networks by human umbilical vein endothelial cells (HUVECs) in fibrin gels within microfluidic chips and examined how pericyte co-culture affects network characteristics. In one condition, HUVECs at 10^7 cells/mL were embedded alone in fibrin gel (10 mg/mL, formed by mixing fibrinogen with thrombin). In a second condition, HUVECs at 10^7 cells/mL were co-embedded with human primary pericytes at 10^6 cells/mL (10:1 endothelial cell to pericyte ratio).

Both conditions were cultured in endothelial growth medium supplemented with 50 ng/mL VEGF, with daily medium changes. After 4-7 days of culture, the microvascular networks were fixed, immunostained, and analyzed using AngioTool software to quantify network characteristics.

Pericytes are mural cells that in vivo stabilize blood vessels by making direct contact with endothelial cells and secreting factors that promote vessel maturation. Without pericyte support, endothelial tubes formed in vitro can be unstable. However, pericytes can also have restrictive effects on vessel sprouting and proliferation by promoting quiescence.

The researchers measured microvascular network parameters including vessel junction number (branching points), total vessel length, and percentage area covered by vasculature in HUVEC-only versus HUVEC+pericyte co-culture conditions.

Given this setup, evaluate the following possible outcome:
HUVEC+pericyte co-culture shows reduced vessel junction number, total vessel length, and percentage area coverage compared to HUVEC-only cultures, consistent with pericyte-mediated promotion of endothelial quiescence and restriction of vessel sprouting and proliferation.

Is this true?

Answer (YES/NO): NO